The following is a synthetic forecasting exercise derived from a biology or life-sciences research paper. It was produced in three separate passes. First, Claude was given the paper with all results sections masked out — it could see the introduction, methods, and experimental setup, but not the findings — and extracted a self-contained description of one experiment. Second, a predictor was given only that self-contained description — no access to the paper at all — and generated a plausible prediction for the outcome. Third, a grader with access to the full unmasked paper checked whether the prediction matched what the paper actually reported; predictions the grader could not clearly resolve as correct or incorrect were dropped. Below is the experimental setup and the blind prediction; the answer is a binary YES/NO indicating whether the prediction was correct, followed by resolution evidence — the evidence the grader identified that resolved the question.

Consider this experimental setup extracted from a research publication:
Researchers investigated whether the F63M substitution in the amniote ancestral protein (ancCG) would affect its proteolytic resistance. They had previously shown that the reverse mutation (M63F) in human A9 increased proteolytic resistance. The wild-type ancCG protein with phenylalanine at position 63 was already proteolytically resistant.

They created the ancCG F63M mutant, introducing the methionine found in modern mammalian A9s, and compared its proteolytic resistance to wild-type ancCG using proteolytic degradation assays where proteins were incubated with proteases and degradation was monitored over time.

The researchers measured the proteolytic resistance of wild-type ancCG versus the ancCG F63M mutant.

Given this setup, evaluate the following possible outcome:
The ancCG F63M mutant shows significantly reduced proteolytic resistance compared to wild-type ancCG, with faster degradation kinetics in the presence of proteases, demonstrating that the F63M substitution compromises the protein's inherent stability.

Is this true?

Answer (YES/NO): NO